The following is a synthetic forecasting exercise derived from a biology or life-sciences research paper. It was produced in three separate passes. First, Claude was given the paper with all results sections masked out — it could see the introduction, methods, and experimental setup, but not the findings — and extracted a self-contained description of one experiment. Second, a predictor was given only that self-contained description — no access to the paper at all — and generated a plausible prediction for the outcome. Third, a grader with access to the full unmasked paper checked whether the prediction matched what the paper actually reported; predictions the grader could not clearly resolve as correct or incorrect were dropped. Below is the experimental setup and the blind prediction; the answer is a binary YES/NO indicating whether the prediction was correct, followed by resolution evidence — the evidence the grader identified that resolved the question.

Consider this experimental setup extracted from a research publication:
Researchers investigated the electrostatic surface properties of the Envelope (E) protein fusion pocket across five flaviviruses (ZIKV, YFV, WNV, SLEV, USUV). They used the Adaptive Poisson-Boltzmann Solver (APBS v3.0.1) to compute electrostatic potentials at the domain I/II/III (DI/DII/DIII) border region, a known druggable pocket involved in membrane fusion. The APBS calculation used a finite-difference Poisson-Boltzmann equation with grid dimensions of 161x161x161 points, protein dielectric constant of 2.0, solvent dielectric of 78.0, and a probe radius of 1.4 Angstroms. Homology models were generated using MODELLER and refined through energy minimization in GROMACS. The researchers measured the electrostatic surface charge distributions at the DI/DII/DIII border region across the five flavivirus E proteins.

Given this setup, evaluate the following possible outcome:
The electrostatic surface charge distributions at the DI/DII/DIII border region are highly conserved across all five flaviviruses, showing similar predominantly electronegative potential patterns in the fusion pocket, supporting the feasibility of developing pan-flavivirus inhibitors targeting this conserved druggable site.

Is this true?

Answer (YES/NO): NO